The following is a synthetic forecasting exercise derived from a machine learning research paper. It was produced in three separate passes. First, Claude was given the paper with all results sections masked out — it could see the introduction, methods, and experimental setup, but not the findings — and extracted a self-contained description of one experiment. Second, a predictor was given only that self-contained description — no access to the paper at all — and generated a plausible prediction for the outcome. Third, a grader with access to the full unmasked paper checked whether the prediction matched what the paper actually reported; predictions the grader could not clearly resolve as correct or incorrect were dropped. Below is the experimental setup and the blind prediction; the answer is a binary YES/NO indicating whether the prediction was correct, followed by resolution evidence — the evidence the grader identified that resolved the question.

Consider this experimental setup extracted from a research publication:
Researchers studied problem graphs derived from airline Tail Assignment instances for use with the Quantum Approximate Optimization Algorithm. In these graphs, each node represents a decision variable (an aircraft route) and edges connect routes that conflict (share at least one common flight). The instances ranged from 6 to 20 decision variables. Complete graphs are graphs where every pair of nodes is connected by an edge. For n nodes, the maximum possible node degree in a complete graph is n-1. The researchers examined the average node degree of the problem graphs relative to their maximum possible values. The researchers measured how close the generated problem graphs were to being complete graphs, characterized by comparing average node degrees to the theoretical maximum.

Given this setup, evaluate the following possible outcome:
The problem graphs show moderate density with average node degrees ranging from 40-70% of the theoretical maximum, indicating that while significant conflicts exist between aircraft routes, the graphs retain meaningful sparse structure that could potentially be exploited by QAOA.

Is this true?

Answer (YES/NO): NO